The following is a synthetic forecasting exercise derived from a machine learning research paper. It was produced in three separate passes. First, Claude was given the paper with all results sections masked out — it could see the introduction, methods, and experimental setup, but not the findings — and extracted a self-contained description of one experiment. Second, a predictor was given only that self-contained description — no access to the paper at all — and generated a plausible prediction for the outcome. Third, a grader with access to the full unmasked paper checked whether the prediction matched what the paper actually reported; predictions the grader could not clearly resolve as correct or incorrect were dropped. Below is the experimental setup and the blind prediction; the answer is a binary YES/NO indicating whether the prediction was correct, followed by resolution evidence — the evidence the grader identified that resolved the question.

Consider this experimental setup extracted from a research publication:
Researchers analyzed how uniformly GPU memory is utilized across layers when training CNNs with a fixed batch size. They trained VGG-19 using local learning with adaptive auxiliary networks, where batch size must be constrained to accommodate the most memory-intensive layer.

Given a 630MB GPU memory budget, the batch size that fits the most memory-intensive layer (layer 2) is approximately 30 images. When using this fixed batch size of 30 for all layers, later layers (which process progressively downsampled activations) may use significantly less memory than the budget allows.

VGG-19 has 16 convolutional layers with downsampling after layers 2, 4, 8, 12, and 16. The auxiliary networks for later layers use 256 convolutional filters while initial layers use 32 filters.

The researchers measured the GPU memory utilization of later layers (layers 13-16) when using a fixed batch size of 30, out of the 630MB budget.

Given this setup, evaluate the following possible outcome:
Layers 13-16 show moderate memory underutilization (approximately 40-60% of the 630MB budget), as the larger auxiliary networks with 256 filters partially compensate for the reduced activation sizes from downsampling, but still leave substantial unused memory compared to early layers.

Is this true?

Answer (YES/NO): NO